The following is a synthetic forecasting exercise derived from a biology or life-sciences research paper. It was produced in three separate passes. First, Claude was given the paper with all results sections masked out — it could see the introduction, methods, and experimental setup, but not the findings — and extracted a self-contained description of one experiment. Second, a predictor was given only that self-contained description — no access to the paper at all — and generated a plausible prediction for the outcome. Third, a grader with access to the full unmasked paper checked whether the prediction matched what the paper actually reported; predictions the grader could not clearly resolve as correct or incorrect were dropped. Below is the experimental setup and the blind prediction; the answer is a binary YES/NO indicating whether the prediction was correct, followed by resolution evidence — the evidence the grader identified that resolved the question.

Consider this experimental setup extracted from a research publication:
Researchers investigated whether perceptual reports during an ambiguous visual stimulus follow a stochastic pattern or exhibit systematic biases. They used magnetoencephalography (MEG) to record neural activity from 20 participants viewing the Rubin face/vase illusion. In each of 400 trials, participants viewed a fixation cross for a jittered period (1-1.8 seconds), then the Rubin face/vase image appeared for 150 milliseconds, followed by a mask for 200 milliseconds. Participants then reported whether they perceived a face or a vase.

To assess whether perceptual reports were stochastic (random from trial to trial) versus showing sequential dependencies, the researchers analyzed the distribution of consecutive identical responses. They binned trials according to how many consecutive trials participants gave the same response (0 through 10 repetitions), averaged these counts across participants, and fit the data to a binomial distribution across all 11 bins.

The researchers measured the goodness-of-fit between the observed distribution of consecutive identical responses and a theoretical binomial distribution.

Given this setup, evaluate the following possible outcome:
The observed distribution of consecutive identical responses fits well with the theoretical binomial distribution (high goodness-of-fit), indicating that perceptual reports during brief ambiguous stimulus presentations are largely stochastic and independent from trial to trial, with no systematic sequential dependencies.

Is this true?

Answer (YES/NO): YES